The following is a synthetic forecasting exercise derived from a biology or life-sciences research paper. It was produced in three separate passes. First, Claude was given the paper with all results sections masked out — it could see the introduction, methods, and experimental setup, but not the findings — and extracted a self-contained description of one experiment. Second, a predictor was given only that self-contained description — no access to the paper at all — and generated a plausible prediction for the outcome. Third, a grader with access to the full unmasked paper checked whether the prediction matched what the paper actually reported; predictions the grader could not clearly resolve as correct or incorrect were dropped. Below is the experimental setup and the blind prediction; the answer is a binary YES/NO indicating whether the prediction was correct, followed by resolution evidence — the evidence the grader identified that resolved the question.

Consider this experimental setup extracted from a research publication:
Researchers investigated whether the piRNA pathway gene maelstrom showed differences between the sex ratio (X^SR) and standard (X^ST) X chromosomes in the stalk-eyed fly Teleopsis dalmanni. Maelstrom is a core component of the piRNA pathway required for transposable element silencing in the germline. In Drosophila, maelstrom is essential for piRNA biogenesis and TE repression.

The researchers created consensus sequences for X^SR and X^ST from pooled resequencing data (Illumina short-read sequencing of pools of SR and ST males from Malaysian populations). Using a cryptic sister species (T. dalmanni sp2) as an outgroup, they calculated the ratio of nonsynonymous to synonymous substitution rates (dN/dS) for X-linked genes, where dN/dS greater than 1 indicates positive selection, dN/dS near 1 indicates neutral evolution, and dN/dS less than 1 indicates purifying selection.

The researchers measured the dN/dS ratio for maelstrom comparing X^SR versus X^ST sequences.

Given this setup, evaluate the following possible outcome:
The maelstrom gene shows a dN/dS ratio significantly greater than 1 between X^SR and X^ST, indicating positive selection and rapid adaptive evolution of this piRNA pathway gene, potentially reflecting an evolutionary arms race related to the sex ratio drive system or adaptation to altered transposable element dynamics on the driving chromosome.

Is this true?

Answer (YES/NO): YES